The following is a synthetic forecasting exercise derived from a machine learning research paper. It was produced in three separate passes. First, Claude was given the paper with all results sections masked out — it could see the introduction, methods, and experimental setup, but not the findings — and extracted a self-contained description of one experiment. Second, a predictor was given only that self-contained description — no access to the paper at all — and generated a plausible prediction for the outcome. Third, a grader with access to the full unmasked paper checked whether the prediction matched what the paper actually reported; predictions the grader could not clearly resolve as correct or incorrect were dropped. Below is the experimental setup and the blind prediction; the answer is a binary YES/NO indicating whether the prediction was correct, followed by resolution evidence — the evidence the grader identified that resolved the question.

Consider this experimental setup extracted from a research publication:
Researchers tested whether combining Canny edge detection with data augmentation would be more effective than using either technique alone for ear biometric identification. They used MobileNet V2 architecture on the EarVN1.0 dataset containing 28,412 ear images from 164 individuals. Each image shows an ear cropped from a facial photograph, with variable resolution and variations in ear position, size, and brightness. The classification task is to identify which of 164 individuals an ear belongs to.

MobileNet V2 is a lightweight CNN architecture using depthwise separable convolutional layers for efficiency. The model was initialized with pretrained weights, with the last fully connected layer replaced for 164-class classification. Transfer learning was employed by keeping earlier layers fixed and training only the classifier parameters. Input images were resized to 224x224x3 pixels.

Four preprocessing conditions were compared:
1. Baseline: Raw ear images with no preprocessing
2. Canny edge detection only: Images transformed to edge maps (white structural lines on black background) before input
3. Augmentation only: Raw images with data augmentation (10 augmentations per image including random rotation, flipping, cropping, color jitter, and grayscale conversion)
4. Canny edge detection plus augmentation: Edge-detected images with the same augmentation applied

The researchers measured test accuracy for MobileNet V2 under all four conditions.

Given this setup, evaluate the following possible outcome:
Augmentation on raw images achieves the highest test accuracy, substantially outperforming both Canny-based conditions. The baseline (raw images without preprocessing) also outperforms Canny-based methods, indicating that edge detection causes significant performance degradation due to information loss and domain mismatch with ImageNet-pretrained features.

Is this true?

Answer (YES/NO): NO